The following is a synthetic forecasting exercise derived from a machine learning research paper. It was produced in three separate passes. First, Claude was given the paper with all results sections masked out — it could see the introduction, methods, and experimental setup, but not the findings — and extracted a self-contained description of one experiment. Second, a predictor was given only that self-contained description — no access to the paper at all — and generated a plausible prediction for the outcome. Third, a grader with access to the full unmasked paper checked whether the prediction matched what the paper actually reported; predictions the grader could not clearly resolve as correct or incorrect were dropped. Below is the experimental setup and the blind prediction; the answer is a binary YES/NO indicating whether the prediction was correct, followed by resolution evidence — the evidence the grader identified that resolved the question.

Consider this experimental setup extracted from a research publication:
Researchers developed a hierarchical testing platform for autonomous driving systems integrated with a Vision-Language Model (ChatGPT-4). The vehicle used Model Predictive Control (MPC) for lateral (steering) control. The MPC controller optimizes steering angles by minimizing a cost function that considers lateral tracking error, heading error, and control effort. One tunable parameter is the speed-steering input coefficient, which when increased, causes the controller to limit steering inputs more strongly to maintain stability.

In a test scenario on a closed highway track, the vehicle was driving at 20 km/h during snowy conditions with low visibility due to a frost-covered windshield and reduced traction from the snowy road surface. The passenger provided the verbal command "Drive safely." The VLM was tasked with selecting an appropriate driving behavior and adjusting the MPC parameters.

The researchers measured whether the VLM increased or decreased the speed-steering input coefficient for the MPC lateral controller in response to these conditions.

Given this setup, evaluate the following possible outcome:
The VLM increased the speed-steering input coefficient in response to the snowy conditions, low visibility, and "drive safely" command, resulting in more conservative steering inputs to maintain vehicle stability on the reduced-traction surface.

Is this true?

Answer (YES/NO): YES